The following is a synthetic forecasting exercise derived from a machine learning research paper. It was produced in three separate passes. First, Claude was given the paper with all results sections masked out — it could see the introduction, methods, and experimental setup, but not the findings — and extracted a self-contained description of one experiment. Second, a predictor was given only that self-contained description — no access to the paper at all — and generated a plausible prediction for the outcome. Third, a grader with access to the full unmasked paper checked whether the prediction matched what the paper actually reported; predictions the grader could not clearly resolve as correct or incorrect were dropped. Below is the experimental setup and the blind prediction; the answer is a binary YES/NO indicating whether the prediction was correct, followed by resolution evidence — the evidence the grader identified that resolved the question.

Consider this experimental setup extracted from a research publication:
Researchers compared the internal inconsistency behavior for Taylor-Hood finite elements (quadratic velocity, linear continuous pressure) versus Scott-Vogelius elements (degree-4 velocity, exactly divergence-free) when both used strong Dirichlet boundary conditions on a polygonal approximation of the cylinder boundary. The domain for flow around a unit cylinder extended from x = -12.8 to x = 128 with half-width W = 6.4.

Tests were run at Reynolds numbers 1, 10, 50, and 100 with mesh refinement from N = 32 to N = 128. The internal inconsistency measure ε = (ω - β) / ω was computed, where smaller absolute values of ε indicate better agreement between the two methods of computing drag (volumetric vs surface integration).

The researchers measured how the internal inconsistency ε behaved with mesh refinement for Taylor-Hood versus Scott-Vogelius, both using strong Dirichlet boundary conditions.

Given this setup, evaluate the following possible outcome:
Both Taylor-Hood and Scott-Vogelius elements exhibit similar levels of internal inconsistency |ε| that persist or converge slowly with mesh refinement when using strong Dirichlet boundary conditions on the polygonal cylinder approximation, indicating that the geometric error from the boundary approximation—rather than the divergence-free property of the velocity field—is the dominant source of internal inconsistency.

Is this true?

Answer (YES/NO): NO